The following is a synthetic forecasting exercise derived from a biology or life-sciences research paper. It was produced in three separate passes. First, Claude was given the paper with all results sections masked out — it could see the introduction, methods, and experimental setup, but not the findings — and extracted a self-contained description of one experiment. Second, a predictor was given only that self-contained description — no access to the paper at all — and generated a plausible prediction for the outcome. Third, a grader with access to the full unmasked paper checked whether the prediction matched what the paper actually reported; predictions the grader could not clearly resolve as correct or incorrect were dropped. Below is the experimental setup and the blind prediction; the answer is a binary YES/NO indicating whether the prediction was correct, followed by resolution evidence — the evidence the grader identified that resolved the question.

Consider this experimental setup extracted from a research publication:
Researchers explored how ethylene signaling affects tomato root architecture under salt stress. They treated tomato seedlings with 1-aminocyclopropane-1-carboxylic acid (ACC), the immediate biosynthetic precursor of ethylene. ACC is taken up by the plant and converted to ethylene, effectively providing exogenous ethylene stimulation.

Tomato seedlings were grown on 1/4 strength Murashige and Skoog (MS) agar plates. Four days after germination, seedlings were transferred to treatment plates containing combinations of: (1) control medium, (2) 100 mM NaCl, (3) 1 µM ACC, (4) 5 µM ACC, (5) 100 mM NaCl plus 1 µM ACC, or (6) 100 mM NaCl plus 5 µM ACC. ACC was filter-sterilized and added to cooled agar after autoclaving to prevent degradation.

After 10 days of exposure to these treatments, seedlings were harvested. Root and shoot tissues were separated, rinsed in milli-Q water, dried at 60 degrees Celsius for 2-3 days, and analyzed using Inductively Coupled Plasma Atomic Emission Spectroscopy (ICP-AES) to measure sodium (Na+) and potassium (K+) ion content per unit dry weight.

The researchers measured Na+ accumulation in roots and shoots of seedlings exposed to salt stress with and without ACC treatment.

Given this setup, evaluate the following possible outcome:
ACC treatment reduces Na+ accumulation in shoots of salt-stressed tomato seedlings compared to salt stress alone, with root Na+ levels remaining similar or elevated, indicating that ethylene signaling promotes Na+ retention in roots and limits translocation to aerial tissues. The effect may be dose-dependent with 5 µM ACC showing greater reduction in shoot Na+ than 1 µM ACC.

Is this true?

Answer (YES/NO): NO